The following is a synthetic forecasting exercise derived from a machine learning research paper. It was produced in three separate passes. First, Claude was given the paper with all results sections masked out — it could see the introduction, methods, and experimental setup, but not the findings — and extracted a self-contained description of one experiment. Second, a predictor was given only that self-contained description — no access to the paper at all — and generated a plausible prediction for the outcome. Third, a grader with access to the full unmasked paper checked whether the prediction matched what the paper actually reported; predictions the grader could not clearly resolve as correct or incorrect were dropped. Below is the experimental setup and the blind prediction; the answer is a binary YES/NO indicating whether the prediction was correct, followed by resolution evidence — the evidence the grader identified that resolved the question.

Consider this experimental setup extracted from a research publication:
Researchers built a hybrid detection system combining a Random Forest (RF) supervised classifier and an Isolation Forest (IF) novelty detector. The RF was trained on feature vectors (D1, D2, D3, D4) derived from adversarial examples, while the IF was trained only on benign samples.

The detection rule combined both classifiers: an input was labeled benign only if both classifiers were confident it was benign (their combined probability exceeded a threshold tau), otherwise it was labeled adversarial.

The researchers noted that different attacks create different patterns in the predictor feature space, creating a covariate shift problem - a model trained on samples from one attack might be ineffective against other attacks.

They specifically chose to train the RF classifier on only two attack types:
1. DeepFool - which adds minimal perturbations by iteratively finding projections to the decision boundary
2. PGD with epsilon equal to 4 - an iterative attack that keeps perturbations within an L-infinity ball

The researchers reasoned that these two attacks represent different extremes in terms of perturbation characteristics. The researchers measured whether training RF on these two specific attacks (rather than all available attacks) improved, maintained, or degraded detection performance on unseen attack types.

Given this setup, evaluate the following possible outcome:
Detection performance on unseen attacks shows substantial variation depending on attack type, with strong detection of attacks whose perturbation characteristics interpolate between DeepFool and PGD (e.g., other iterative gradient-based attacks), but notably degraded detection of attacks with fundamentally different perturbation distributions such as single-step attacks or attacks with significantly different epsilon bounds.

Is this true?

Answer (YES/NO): NO